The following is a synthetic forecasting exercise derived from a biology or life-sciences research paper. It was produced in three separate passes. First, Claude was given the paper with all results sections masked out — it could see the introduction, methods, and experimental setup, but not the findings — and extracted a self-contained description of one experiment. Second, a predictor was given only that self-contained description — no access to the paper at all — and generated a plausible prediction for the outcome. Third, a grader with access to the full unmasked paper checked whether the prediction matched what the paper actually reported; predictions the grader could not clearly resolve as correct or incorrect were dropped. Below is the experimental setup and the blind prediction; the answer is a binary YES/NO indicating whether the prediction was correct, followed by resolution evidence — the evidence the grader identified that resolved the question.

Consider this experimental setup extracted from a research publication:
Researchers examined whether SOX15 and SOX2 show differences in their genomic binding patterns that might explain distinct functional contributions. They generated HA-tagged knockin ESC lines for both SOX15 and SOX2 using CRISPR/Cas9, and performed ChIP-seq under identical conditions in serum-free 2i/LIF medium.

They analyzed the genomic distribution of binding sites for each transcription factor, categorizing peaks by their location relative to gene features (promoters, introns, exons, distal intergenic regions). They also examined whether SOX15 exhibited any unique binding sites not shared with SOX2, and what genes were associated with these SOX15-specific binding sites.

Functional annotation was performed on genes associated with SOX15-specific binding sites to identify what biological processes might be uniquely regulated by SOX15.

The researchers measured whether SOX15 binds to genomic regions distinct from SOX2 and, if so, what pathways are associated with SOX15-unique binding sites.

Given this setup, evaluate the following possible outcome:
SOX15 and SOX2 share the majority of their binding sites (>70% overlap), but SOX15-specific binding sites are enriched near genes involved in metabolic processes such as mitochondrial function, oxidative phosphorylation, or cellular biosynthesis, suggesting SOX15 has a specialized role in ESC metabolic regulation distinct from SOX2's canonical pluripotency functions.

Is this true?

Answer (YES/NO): NO